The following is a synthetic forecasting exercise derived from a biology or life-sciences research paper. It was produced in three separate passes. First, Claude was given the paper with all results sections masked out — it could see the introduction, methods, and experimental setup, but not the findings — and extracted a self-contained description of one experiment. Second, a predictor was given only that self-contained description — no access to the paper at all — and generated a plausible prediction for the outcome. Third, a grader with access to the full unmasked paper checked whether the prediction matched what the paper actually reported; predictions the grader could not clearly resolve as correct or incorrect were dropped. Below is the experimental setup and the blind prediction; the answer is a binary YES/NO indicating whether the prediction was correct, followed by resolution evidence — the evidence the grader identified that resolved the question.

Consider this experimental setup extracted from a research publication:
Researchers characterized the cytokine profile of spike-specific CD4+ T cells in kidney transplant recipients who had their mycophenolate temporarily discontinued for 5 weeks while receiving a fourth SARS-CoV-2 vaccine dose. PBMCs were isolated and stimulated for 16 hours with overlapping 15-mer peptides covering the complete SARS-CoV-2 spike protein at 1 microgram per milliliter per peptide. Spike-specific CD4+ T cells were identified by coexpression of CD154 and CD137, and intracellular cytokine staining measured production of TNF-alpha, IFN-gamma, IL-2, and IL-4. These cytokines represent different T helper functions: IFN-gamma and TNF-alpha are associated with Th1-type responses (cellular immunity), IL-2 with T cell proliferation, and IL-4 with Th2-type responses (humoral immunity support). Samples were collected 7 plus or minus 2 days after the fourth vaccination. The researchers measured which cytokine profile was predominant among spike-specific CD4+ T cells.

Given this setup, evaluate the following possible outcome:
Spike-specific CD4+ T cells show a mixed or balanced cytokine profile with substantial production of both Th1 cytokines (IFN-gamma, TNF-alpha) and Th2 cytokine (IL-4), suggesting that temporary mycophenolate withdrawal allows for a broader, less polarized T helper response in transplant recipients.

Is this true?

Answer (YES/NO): NO